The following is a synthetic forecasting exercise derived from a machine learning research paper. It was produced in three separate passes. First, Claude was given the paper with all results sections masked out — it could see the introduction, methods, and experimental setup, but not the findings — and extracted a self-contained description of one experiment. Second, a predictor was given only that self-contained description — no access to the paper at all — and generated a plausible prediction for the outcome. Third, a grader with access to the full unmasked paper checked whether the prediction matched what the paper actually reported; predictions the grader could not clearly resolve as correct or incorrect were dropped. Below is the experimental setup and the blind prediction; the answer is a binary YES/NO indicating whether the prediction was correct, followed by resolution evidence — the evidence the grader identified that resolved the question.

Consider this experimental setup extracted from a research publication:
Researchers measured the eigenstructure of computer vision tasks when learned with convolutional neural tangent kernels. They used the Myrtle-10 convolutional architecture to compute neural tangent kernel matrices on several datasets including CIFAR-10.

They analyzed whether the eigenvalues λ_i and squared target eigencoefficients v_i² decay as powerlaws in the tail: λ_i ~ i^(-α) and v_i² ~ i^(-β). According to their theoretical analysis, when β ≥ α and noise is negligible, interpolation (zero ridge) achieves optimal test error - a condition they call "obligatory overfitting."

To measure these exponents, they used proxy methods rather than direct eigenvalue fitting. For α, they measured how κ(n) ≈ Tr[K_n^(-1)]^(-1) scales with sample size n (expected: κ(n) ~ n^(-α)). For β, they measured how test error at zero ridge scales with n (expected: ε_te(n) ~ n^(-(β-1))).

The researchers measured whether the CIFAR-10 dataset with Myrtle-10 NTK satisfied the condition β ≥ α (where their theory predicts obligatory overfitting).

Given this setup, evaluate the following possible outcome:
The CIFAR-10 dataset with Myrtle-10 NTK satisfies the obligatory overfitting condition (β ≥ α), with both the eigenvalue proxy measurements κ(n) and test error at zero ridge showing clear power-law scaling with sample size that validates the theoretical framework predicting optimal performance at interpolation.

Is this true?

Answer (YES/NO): YES